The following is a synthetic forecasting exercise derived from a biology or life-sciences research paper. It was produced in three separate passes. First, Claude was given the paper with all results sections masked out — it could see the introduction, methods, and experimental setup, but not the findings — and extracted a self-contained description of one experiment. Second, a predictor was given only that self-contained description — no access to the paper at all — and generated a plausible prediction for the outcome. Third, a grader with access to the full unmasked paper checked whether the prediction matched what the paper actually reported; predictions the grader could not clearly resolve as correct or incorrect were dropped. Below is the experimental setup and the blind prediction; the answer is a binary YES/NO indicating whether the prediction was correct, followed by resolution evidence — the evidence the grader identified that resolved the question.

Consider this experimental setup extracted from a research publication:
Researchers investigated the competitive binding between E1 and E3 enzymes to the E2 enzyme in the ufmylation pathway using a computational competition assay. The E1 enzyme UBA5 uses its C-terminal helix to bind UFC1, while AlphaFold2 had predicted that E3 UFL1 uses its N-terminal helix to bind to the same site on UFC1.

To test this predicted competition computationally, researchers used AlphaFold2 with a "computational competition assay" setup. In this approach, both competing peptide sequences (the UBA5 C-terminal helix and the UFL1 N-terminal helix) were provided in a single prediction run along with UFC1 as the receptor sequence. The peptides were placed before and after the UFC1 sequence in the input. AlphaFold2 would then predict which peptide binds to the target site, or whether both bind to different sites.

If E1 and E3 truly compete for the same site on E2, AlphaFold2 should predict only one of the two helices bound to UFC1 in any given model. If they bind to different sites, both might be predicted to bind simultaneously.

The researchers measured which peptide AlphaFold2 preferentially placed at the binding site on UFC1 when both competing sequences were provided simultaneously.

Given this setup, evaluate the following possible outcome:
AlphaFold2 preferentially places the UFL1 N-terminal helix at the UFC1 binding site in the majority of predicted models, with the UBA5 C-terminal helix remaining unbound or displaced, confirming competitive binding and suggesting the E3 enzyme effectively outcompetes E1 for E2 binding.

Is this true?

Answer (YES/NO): YES